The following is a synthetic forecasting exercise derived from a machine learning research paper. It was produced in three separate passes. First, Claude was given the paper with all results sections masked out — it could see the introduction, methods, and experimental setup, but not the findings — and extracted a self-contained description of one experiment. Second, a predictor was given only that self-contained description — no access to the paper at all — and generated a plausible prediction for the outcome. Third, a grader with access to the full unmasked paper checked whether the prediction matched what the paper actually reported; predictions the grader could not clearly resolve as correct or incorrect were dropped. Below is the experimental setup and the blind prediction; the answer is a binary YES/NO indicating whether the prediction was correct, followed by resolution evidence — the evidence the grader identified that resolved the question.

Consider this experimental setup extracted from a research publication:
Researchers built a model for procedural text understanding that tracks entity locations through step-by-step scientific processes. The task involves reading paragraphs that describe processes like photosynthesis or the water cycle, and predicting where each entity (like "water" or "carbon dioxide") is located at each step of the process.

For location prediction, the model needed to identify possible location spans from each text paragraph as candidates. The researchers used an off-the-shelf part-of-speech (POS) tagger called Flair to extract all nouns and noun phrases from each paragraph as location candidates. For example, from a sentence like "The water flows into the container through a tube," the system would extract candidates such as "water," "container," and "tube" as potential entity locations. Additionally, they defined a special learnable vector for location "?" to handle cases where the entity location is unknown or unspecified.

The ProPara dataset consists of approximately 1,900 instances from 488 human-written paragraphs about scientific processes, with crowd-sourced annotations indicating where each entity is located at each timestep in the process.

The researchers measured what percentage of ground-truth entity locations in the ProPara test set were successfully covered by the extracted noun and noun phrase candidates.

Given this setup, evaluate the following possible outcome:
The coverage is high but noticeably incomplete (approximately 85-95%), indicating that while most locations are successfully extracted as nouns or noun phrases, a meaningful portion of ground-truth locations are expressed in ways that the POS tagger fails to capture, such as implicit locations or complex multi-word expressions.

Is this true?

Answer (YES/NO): YES